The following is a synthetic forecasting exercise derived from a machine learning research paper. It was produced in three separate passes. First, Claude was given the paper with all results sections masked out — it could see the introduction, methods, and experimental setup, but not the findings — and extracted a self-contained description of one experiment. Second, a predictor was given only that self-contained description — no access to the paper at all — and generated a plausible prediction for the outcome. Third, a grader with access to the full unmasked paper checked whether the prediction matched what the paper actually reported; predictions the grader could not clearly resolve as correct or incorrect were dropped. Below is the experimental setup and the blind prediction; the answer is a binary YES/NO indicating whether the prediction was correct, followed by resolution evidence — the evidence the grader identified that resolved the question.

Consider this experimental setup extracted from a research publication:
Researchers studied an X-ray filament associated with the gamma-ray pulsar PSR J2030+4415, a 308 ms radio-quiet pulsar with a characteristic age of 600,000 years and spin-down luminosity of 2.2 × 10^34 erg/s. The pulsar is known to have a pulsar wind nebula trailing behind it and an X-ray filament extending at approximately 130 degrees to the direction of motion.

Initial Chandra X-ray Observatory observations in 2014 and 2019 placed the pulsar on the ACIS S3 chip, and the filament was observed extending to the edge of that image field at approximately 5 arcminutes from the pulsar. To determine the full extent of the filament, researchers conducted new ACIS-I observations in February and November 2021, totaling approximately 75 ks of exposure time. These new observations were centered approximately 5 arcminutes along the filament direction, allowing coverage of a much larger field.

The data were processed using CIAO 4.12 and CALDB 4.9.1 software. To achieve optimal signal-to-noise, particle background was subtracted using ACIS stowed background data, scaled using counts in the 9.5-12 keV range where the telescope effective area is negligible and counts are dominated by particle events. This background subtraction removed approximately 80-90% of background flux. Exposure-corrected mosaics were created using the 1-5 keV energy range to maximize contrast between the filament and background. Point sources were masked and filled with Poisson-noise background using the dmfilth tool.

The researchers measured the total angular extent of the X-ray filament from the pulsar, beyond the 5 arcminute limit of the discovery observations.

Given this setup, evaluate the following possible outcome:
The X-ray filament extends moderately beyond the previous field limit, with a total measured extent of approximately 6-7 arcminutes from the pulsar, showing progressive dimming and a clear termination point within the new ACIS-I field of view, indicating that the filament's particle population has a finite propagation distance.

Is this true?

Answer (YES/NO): NO